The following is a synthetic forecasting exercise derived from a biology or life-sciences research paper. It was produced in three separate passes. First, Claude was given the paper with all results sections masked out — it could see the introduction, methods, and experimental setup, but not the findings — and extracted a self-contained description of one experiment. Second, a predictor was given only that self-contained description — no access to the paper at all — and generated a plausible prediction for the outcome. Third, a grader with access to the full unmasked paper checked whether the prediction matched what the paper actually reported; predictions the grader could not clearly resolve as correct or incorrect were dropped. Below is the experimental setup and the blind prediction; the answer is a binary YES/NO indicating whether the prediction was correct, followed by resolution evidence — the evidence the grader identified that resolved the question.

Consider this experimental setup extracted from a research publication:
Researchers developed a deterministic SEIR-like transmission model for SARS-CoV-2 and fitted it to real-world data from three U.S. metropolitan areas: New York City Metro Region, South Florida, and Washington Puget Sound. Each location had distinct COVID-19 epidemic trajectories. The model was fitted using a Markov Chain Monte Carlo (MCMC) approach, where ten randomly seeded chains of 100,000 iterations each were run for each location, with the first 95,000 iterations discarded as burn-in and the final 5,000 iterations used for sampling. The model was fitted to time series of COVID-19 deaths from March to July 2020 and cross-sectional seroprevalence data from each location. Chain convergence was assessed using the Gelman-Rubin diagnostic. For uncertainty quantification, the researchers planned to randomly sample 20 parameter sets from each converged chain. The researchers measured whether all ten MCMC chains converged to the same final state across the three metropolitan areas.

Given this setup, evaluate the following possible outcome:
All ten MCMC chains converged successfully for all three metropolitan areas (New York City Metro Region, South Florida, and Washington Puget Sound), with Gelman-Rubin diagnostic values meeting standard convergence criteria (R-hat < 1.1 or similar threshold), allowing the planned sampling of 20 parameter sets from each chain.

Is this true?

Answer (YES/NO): NO